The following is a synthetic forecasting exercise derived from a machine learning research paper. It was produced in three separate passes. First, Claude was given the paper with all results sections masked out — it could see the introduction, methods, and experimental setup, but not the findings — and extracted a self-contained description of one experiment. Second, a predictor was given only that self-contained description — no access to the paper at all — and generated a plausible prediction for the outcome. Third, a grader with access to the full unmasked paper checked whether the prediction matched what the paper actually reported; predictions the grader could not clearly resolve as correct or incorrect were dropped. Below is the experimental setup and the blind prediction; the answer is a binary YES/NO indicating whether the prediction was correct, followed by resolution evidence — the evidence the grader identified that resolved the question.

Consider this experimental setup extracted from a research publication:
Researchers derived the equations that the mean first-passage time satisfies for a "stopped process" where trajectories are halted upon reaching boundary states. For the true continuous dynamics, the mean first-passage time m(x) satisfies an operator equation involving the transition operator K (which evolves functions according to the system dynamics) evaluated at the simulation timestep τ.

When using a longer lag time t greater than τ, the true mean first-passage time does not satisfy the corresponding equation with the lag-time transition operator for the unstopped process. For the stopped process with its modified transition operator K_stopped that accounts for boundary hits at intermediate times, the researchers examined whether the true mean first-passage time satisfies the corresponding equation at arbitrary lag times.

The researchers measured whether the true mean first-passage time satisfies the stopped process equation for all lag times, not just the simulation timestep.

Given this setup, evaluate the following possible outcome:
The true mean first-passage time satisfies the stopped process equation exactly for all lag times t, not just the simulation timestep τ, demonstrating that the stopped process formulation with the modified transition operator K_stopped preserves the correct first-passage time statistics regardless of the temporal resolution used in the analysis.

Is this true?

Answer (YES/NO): YES